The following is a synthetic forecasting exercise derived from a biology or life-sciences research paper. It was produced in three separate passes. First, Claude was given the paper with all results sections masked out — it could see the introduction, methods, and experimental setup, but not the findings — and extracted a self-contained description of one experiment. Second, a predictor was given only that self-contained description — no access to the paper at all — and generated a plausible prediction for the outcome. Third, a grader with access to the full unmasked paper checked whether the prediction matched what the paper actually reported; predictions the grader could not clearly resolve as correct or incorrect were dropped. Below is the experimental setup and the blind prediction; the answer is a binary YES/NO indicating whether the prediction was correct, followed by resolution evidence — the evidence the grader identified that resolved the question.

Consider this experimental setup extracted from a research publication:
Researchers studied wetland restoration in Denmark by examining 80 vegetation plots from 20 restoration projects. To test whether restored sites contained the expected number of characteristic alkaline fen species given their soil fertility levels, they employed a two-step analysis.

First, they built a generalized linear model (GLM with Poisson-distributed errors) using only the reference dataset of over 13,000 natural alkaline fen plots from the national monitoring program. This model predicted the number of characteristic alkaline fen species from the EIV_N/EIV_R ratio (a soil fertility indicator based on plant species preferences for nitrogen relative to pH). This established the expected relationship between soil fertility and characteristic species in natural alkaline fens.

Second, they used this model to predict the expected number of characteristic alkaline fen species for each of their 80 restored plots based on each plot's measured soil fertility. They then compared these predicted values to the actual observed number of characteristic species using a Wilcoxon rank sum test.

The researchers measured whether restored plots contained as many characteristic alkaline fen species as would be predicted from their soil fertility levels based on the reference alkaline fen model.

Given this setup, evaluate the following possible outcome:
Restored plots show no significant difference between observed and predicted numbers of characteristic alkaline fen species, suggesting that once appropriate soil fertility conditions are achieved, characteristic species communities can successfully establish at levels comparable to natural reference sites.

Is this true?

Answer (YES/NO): YES